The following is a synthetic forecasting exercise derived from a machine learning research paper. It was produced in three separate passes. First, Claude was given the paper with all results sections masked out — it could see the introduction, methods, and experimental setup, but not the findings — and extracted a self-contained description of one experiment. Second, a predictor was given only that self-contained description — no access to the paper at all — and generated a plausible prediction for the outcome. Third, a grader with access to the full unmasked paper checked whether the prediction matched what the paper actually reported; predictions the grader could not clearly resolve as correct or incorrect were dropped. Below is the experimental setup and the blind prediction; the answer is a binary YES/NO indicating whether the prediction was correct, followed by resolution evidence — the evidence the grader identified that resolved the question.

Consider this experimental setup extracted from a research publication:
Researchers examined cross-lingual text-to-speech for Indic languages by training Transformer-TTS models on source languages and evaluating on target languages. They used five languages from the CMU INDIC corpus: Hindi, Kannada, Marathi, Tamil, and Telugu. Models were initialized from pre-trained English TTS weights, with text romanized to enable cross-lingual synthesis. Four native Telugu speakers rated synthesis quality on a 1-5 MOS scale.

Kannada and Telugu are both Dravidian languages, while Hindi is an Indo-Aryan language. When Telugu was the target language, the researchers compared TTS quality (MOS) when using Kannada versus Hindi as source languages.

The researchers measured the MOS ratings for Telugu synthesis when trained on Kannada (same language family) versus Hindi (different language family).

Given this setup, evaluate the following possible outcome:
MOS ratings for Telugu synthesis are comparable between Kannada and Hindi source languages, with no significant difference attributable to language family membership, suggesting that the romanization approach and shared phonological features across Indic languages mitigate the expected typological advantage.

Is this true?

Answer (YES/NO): NO